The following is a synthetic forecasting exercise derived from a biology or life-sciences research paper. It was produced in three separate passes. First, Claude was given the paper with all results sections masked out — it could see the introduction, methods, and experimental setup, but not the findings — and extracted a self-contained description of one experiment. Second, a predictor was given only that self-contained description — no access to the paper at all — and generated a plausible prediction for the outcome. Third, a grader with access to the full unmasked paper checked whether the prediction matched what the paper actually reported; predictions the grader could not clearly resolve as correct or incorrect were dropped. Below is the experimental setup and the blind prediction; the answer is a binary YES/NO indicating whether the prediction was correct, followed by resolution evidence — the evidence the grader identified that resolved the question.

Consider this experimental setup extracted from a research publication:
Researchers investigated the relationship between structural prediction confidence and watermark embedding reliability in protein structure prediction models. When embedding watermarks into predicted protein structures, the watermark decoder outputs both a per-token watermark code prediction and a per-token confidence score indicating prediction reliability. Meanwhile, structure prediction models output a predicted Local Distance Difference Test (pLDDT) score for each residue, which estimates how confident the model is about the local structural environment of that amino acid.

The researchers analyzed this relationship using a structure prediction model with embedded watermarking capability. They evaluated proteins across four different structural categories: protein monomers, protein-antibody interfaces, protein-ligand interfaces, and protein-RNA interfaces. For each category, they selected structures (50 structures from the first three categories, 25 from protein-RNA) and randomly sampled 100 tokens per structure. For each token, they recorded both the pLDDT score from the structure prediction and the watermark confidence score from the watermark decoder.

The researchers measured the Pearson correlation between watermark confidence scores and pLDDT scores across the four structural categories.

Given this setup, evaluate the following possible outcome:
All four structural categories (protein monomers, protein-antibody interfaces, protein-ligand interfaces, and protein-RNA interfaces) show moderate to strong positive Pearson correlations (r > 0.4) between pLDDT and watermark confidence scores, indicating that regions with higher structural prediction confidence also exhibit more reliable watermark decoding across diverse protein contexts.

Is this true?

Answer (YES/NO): NO